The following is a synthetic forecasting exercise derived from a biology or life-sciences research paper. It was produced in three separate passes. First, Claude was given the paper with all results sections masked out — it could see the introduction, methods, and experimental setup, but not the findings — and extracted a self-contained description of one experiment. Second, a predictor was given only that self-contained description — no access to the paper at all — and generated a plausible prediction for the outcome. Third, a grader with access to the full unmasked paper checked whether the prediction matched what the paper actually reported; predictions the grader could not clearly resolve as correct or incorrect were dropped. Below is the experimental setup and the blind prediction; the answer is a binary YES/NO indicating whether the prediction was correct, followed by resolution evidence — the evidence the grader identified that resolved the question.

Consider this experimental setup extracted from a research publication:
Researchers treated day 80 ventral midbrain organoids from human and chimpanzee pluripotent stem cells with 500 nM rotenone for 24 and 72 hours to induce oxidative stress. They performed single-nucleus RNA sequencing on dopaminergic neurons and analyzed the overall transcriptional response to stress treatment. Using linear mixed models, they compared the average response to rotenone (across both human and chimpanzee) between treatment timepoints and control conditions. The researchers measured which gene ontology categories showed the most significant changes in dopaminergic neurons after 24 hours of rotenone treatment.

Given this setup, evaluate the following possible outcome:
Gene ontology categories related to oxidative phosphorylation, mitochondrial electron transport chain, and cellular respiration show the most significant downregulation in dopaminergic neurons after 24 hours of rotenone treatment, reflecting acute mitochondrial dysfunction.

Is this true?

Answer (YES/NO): NO